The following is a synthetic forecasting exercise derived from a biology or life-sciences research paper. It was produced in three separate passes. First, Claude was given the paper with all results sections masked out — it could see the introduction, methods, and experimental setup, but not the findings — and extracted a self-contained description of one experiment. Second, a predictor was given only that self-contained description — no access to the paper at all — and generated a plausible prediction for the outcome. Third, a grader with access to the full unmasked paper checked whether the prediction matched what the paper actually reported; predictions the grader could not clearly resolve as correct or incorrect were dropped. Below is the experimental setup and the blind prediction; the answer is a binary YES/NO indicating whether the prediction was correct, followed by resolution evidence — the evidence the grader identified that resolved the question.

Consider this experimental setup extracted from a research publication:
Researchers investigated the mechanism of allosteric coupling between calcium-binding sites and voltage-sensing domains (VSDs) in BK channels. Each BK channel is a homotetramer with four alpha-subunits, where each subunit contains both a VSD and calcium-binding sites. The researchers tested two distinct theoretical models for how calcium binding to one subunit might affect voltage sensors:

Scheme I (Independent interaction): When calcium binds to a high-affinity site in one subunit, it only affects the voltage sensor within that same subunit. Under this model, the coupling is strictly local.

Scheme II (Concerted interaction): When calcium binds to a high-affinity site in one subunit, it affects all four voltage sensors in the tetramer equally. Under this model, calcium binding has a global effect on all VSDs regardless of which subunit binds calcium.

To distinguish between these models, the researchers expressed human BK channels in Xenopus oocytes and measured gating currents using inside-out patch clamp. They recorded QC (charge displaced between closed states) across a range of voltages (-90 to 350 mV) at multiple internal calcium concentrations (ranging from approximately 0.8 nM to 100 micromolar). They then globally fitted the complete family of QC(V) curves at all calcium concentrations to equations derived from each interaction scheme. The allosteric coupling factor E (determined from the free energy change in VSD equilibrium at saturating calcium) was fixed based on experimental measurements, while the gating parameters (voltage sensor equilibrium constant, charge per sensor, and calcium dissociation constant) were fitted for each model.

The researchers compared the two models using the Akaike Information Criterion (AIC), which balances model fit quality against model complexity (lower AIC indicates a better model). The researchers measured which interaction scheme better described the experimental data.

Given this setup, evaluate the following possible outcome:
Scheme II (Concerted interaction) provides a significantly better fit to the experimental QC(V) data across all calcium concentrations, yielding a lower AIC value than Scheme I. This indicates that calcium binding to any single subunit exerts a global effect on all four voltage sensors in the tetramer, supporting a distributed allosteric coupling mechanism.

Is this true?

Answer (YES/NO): YES